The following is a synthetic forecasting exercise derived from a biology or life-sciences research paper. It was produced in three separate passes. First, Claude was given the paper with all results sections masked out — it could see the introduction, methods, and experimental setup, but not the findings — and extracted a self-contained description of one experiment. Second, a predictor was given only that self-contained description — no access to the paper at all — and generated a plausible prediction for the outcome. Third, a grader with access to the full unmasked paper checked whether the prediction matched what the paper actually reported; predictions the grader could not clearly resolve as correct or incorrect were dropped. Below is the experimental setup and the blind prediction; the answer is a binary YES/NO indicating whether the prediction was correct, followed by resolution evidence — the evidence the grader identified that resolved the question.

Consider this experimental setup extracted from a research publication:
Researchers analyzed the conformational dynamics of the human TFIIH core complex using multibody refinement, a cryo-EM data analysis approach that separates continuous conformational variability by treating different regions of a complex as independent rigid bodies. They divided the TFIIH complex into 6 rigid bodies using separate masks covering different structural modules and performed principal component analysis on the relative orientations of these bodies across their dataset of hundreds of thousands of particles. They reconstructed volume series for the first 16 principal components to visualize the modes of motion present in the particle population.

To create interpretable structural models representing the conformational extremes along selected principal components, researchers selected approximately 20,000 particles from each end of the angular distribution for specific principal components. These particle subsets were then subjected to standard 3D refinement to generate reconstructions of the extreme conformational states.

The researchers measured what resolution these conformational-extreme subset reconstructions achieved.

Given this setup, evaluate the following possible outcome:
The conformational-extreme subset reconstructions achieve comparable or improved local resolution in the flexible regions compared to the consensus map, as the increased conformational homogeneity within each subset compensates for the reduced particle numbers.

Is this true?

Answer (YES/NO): NO